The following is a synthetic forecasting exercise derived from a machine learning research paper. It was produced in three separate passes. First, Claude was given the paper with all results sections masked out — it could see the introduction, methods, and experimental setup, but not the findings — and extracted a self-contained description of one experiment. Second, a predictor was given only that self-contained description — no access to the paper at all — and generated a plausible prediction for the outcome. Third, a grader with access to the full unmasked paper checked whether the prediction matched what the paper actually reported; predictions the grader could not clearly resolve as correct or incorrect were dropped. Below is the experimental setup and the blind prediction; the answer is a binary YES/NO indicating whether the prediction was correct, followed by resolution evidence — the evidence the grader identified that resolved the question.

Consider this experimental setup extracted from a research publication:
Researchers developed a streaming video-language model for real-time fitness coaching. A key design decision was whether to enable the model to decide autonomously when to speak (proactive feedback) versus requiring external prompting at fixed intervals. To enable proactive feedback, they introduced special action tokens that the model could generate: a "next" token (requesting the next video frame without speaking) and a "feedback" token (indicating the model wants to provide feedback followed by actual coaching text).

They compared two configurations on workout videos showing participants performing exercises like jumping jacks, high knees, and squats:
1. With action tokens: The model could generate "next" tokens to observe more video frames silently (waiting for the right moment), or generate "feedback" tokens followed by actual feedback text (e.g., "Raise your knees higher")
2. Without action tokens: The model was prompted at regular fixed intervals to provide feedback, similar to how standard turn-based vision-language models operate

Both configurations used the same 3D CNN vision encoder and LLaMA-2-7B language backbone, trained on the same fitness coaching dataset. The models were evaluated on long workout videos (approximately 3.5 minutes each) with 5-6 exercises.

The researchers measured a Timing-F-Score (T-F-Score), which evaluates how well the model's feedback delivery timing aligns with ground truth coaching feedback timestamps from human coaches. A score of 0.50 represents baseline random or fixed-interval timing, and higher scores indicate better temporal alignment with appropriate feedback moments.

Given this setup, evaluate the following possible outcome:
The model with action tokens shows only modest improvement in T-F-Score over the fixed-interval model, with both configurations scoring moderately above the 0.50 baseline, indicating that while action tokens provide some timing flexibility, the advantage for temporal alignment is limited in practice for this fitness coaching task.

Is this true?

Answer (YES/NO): NO